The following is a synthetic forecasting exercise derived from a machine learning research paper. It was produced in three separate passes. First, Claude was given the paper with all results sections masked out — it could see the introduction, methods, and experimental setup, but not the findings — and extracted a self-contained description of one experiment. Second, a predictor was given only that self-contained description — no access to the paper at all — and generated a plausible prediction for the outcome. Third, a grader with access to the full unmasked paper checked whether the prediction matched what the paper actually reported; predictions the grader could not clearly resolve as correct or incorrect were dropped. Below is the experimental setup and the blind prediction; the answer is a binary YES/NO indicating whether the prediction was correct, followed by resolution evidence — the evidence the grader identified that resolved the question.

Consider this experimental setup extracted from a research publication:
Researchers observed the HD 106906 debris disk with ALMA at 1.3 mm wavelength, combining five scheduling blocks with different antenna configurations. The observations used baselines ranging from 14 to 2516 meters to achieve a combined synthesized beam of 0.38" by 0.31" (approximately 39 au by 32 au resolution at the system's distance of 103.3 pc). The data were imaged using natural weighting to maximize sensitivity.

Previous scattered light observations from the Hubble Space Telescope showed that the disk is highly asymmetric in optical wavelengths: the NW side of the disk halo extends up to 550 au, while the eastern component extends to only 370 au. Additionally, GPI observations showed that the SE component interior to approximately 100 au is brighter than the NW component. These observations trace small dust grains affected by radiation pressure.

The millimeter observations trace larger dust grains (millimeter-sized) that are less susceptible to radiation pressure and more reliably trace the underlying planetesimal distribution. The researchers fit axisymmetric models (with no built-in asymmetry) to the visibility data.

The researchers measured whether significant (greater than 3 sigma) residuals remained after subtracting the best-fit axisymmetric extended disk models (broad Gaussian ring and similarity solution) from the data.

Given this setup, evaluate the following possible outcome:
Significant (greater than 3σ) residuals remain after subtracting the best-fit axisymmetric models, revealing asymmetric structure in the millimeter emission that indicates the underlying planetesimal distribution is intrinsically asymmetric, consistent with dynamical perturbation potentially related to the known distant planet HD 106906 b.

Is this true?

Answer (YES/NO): NO